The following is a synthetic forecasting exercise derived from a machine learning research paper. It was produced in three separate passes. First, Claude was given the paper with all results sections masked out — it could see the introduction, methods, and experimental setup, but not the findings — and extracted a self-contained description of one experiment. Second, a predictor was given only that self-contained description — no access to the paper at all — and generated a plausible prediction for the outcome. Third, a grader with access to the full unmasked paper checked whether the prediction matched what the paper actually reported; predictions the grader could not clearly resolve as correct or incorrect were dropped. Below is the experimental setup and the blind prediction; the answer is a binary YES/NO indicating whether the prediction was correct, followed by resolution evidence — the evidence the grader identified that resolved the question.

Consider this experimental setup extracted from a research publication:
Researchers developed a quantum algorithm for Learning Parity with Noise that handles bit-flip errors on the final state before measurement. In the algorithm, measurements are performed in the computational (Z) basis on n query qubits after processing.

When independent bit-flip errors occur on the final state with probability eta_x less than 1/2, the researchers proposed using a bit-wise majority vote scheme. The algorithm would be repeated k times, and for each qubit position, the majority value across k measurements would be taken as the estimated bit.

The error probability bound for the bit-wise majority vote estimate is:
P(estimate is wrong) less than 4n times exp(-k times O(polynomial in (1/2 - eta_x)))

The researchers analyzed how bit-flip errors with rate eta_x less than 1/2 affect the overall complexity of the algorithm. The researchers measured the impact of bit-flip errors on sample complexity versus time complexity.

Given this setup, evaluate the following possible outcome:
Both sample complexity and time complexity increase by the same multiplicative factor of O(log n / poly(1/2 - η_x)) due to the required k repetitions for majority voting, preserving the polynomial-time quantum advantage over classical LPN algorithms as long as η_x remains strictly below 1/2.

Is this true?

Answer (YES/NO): NO